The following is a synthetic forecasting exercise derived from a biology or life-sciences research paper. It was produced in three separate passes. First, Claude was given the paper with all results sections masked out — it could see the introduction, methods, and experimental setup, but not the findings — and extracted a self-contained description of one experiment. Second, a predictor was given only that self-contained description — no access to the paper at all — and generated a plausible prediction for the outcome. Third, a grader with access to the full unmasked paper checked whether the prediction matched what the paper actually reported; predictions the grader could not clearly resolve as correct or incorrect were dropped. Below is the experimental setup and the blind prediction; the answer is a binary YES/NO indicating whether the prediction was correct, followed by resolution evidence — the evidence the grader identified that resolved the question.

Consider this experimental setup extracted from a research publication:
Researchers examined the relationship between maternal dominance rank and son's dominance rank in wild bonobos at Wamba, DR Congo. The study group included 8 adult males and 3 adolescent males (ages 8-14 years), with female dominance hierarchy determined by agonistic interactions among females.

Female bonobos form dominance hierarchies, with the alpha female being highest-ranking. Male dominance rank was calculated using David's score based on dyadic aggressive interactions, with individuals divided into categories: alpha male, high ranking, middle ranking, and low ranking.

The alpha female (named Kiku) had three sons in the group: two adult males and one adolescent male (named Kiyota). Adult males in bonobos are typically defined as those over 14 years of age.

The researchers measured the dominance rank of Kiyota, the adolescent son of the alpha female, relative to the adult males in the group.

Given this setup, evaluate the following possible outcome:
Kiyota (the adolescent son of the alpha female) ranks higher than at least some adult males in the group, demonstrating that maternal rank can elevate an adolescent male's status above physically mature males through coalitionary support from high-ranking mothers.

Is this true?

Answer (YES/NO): YES